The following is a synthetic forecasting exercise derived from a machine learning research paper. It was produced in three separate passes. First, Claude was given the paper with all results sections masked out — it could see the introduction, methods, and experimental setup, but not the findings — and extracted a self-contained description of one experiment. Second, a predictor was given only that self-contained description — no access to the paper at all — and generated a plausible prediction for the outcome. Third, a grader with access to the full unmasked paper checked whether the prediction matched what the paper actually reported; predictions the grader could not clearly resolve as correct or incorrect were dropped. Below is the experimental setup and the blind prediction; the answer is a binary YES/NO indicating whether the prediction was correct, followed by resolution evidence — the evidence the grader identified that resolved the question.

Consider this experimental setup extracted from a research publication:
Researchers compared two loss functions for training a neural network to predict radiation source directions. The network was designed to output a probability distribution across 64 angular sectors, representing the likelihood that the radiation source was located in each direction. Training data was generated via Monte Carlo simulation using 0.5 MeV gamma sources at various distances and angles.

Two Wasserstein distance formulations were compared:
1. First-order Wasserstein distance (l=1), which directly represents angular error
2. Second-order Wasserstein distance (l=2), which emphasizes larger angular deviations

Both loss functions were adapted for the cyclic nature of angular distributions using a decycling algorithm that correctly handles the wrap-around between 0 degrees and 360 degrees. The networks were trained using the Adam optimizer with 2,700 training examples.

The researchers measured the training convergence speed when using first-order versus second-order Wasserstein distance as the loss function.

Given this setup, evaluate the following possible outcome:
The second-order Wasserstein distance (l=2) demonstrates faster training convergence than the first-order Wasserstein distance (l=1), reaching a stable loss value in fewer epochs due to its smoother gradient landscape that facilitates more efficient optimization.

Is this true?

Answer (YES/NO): YES